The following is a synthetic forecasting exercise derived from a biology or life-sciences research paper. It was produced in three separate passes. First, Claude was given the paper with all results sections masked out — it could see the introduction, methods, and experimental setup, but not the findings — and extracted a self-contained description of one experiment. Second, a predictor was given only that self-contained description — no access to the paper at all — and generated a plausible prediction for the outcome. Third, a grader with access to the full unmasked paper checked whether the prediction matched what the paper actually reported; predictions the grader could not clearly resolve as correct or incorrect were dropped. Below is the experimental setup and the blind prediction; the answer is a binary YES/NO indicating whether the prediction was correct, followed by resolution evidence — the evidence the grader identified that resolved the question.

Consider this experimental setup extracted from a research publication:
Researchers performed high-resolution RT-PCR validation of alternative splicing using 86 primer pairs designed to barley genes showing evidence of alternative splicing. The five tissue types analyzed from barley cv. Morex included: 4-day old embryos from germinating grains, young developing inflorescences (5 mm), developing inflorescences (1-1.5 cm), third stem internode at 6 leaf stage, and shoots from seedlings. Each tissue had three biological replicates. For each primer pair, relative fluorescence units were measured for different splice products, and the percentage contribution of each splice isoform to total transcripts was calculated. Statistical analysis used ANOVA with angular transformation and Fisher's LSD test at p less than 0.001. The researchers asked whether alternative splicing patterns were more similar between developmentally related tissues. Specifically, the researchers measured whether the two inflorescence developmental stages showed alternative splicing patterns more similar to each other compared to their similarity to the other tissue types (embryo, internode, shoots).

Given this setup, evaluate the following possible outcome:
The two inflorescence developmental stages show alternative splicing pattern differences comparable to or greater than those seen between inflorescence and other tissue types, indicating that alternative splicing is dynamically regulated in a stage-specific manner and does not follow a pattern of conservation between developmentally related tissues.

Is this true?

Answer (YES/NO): NO